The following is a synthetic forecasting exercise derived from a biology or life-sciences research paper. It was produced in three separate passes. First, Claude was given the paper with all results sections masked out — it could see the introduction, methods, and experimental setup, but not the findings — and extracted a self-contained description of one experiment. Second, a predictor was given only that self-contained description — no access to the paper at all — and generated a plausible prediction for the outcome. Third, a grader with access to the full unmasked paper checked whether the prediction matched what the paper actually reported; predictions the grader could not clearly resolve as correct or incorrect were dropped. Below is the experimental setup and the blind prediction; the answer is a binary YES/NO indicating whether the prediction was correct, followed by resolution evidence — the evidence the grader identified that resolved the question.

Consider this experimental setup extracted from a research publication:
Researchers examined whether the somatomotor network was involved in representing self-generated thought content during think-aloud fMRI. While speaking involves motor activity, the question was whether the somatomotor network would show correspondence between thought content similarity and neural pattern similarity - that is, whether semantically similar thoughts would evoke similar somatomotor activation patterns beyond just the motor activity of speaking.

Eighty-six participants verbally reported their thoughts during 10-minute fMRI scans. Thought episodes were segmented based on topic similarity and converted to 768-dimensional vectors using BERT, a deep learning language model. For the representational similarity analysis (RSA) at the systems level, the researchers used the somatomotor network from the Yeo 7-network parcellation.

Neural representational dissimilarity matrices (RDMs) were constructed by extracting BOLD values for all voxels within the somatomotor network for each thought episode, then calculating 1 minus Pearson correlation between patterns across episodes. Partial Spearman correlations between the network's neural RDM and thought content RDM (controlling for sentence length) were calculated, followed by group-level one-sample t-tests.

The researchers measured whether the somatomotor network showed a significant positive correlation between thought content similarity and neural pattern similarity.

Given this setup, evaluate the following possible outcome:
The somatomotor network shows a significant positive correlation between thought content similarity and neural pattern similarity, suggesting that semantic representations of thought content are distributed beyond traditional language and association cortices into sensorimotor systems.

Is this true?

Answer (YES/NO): YES